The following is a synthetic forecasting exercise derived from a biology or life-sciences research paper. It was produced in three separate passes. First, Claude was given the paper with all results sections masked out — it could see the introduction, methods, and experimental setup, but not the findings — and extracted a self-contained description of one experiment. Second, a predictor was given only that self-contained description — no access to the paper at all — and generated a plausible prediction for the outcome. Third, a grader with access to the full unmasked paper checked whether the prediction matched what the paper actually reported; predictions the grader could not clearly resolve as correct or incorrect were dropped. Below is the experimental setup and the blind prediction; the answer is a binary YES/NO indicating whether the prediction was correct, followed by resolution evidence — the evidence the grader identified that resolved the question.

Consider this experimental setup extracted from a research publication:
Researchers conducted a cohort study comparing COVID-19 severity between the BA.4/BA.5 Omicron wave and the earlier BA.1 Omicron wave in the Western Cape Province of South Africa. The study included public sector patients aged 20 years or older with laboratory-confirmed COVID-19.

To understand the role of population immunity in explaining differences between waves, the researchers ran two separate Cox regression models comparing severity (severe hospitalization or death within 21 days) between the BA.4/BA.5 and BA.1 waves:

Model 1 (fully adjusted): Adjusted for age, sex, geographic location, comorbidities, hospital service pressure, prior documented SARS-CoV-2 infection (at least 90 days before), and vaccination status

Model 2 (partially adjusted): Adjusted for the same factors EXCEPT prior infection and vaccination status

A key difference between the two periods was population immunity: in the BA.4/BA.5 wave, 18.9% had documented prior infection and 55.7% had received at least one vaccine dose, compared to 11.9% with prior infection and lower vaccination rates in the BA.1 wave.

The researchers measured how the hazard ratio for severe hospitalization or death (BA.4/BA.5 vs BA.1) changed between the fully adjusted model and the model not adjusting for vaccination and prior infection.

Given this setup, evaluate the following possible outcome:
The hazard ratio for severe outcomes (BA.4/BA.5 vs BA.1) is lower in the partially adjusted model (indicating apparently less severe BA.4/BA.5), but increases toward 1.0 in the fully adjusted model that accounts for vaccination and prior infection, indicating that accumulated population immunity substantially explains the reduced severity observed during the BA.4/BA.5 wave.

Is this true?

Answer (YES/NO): YES